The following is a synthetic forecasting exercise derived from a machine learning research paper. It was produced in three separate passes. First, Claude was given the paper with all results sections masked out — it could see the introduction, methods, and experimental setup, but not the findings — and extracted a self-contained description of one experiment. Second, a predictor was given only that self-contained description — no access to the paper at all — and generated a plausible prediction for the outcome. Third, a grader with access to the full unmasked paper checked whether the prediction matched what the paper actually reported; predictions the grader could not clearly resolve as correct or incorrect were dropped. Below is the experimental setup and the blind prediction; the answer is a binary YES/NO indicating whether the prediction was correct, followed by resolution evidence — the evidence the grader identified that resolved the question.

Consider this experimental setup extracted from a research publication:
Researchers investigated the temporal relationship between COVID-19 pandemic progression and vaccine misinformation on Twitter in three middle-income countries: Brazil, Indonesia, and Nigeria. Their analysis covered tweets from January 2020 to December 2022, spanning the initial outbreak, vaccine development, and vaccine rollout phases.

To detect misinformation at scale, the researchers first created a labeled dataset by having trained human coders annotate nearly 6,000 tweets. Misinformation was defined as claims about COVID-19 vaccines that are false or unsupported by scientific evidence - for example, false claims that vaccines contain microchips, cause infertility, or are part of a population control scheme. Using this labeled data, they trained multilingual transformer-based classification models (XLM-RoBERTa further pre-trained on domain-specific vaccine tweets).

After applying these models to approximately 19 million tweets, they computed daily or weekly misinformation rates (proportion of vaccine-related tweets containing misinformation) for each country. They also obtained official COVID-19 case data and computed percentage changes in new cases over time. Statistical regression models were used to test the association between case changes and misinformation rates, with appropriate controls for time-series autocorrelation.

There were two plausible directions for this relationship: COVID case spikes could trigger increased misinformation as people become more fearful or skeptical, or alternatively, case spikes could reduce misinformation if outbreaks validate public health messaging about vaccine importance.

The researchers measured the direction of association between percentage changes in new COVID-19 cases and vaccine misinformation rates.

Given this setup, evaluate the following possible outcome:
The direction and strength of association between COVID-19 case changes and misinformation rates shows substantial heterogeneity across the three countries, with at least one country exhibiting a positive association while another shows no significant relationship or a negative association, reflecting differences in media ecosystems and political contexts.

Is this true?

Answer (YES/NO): YES